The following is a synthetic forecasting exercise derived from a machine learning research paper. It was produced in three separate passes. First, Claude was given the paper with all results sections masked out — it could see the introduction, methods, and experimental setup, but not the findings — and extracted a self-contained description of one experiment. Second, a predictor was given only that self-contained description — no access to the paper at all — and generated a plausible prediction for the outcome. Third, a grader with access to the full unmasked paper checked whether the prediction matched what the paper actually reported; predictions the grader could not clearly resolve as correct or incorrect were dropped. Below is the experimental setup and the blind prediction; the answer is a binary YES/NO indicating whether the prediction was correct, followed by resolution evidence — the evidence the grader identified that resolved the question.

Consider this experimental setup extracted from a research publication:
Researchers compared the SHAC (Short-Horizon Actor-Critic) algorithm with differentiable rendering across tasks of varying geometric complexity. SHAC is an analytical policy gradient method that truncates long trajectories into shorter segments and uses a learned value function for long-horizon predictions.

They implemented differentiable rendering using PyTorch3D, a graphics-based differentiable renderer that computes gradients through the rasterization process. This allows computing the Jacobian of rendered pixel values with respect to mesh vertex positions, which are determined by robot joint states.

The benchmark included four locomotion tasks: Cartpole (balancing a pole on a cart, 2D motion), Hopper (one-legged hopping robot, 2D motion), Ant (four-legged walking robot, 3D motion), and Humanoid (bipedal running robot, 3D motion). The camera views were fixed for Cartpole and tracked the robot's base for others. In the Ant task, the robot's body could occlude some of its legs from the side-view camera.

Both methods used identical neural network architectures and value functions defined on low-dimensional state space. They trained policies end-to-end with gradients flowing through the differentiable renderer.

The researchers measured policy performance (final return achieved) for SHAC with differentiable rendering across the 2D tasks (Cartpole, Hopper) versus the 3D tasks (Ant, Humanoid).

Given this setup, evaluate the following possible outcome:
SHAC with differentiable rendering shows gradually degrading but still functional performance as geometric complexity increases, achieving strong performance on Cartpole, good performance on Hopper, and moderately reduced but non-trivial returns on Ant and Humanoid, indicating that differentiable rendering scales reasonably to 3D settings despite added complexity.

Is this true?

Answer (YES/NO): NO